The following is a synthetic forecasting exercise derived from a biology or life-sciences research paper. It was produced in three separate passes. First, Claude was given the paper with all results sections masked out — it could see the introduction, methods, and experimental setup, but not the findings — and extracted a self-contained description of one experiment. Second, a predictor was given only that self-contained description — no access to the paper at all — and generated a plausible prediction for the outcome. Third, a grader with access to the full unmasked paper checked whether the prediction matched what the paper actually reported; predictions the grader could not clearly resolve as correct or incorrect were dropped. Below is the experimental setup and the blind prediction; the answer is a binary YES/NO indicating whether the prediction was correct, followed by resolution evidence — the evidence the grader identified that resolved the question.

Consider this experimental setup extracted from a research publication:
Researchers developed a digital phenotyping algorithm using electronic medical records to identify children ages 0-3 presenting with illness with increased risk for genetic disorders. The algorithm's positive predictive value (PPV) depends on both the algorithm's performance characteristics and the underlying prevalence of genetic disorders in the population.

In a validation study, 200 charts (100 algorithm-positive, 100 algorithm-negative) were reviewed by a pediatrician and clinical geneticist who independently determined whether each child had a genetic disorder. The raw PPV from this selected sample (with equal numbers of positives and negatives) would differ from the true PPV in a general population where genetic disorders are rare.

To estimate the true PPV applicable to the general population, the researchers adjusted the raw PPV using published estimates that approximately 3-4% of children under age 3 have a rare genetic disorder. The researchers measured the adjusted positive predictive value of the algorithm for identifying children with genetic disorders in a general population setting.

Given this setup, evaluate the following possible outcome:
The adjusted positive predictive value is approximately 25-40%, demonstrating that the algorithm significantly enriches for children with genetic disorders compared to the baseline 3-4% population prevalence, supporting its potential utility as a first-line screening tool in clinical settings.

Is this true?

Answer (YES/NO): NO